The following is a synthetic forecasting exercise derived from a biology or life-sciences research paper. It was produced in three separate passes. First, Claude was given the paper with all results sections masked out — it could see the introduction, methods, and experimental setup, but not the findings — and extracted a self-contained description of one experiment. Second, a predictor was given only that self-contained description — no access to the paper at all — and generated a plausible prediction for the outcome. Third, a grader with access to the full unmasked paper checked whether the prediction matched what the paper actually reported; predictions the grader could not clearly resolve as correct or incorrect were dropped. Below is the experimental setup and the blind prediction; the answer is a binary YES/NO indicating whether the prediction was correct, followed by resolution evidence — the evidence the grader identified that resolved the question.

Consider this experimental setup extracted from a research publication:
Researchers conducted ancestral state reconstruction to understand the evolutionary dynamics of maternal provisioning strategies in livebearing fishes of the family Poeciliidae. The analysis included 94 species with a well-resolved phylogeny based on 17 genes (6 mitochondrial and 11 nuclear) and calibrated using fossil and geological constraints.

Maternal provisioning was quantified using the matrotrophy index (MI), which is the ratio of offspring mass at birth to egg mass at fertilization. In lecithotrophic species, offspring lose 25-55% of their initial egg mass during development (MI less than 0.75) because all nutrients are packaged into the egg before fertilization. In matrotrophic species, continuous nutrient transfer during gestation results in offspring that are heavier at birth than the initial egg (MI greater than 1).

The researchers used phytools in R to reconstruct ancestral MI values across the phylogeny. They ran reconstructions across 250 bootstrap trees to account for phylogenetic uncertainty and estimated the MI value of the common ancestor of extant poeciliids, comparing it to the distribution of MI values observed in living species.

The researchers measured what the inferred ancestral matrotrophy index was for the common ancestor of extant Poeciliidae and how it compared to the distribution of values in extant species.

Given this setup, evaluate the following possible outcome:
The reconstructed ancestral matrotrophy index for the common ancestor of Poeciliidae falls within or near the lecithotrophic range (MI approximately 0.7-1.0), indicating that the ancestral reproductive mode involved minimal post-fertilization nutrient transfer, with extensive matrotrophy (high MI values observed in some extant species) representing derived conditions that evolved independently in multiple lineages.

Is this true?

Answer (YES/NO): NO